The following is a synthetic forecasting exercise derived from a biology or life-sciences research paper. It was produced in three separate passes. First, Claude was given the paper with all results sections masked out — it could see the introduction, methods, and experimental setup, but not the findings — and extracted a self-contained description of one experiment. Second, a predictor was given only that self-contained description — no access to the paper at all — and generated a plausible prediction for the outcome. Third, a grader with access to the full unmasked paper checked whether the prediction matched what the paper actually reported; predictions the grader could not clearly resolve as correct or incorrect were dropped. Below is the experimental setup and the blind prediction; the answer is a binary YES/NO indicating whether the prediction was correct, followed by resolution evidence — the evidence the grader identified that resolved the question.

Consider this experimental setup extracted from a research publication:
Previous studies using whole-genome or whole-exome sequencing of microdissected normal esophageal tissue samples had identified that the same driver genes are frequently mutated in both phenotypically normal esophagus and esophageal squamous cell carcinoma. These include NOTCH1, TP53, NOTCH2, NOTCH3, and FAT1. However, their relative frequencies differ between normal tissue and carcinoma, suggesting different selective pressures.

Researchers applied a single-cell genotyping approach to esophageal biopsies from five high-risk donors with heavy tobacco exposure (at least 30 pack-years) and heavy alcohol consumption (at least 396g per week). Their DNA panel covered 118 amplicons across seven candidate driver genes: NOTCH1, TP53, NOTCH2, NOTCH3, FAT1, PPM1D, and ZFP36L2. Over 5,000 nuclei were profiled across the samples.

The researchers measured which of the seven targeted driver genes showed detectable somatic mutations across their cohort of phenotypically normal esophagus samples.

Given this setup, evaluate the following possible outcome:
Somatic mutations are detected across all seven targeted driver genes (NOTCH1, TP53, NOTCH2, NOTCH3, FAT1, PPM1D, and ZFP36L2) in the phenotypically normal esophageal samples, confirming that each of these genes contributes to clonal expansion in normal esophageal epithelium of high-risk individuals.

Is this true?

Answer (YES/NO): NO